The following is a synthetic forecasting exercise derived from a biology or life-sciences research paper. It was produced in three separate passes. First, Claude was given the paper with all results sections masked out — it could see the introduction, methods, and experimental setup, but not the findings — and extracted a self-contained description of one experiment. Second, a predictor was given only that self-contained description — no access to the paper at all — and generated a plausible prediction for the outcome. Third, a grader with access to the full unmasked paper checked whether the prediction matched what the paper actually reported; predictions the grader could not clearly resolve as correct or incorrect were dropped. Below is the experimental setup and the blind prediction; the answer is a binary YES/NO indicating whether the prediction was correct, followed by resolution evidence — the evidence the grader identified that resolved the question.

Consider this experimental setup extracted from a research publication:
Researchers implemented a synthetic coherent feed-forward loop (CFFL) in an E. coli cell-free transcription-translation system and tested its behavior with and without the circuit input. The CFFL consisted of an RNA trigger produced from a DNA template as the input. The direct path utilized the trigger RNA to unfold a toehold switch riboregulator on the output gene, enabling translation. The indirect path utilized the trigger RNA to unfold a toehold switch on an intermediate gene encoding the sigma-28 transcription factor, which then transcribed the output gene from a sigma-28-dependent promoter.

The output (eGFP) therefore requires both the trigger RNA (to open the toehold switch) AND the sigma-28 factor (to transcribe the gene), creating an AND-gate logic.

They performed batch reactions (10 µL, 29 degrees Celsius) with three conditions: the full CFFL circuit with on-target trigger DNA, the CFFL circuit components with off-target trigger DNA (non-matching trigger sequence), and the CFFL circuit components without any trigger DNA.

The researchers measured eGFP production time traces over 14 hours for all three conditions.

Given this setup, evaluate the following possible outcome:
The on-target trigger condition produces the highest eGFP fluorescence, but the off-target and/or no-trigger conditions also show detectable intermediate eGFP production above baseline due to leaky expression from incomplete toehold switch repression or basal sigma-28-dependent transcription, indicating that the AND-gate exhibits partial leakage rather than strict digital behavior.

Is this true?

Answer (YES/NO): YES